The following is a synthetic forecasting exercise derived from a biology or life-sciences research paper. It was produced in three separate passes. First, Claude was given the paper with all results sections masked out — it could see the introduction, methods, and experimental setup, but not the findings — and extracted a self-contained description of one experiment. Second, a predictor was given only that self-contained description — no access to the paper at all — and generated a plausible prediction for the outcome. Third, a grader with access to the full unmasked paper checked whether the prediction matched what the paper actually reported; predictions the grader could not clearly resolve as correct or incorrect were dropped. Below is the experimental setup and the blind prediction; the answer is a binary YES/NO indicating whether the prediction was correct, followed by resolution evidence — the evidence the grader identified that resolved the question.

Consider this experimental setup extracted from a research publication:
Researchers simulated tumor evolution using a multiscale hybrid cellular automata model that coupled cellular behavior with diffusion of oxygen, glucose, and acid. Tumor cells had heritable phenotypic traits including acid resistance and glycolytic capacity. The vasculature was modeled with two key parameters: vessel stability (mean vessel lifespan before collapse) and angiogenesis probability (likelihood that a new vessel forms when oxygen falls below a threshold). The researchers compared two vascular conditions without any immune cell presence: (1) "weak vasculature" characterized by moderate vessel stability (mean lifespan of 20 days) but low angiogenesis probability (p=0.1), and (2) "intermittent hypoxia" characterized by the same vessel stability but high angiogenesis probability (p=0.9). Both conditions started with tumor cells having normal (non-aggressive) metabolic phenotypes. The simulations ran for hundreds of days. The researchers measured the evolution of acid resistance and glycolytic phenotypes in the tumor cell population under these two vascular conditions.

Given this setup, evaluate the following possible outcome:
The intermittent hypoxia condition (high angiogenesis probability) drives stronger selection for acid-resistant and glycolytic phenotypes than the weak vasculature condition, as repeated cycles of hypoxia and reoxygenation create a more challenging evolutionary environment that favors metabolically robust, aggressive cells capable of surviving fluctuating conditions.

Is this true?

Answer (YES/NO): NO